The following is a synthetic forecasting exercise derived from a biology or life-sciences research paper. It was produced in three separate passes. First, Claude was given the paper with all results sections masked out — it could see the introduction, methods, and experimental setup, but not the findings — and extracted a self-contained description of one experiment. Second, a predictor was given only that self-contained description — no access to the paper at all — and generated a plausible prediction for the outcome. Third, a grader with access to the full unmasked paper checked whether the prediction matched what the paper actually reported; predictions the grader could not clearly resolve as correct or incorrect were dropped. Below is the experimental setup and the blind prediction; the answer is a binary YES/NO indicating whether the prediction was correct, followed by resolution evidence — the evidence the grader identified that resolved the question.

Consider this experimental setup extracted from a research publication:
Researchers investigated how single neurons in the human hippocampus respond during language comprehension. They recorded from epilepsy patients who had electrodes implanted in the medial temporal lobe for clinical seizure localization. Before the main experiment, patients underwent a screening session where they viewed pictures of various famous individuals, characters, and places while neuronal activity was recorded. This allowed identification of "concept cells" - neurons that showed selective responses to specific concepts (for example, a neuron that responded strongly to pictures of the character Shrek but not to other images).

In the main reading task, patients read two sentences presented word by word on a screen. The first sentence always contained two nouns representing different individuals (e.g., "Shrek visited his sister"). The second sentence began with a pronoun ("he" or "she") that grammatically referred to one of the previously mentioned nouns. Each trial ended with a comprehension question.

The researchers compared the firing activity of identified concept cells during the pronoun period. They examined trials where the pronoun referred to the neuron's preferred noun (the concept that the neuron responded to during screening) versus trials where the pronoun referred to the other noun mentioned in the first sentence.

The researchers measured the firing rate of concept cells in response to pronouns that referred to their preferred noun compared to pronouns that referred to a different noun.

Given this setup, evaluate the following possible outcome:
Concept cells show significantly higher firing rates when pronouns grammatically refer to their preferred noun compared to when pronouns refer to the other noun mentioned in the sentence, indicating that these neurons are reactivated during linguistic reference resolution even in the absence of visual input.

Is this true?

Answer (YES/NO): YES